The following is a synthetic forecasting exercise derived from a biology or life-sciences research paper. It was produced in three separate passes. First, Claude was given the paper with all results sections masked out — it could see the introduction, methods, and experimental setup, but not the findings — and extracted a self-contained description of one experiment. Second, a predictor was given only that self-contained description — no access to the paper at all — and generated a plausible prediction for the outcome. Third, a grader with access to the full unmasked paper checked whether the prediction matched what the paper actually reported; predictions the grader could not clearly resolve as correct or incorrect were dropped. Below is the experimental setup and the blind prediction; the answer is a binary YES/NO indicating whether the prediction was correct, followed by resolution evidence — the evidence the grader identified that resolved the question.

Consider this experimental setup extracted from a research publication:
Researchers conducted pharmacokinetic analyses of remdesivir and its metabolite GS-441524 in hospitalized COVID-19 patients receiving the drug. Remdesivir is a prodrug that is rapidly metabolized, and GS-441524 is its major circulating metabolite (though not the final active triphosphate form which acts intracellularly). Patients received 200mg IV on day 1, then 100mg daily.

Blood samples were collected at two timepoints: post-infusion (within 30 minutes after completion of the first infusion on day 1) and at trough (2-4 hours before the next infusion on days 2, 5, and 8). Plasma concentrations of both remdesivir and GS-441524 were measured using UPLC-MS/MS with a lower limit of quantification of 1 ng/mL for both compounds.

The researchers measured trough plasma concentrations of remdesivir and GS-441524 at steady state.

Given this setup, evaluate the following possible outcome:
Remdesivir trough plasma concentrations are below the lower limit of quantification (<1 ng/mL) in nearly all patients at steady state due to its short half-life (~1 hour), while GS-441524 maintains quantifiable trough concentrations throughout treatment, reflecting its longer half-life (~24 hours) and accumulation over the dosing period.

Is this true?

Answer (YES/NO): YES